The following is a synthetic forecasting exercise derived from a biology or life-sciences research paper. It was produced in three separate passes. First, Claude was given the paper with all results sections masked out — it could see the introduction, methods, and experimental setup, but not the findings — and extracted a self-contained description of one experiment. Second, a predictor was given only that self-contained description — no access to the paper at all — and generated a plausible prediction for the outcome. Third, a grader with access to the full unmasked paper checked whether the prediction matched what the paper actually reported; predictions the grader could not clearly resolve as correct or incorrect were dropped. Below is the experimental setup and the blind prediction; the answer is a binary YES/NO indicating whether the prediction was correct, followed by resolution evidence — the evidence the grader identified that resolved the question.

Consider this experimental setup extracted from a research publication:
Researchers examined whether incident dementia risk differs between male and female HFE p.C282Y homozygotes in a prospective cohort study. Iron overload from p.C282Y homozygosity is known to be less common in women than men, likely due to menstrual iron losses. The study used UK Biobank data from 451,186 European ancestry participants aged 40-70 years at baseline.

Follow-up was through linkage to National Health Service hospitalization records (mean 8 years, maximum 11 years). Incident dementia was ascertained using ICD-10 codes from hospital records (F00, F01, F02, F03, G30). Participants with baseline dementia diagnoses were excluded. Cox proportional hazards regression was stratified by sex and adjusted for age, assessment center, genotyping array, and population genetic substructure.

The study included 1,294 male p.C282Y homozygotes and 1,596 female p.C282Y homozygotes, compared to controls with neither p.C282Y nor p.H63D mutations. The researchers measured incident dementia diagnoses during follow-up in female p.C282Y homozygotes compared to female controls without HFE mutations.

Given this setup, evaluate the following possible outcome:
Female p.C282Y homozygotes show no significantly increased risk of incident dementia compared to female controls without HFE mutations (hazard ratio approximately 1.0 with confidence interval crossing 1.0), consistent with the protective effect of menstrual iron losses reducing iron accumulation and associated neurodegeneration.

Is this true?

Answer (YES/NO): YES